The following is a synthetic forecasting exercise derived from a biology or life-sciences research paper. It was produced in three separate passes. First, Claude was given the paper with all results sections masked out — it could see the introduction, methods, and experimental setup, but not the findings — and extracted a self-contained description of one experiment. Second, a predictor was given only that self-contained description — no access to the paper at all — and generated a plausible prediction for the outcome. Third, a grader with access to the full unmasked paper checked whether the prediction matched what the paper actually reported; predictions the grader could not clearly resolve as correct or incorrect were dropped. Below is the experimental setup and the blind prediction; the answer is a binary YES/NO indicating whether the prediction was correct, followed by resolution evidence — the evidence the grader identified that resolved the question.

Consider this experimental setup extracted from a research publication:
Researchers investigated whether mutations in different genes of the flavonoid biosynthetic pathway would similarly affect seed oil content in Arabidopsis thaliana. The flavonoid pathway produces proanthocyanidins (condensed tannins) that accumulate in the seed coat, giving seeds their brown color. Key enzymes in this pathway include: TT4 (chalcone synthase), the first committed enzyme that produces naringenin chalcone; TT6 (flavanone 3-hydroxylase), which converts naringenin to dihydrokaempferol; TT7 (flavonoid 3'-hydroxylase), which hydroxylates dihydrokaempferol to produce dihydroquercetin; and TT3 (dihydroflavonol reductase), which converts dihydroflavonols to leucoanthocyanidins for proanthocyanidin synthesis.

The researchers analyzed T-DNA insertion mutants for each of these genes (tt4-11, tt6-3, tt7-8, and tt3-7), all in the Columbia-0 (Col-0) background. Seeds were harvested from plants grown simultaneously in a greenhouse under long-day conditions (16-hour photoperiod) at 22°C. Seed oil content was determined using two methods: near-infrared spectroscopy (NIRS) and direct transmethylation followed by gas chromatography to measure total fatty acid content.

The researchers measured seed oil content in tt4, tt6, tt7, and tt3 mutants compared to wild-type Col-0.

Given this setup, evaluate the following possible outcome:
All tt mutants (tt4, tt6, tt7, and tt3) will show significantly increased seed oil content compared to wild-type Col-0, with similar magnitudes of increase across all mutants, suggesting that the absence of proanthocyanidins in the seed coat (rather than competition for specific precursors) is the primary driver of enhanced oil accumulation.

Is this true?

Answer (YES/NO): NO